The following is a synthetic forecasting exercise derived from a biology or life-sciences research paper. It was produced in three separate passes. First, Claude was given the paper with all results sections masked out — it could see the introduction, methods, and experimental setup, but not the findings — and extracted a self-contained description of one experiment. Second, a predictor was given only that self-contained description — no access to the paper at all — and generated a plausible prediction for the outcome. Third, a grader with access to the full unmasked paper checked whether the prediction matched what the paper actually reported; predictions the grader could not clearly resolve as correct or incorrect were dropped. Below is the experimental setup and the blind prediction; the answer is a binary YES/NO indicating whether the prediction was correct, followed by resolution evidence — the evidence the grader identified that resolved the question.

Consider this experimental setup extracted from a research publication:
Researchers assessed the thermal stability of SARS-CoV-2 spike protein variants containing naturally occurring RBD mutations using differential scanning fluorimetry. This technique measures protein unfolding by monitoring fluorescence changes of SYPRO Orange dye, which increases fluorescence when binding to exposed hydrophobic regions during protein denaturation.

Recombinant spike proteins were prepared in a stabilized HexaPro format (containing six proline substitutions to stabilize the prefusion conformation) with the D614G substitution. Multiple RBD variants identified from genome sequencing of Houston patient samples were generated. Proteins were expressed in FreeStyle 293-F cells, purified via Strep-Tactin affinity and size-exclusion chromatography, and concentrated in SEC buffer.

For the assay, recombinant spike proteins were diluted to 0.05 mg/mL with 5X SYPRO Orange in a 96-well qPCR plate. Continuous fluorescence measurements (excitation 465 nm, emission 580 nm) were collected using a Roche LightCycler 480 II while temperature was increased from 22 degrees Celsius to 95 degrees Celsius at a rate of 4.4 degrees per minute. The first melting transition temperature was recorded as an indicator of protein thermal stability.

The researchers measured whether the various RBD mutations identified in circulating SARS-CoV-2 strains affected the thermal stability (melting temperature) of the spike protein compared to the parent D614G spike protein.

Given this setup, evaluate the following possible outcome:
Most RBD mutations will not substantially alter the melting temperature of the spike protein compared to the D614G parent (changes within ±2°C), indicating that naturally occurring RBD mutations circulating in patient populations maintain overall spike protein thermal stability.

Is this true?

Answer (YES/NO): NO